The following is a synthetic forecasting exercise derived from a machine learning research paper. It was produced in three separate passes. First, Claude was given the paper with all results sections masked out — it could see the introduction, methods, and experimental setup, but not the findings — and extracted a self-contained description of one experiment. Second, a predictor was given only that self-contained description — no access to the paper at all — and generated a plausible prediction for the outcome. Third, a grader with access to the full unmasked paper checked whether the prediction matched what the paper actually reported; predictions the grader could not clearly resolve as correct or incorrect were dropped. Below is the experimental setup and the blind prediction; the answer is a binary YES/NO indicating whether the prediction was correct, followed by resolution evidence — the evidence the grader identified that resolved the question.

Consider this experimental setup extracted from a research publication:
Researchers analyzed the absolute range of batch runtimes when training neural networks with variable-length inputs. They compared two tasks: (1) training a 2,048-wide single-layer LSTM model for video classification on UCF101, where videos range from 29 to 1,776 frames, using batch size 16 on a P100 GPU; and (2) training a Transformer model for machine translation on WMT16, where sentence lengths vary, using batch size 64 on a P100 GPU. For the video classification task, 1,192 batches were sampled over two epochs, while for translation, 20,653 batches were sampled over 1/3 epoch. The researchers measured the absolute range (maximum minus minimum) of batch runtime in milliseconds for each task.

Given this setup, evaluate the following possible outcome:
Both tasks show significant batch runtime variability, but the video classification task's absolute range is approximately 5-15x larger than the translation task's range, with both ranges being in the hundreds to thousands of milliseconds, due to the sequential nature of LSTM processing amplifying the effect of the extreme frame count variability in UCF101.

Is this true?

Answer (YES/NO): NO